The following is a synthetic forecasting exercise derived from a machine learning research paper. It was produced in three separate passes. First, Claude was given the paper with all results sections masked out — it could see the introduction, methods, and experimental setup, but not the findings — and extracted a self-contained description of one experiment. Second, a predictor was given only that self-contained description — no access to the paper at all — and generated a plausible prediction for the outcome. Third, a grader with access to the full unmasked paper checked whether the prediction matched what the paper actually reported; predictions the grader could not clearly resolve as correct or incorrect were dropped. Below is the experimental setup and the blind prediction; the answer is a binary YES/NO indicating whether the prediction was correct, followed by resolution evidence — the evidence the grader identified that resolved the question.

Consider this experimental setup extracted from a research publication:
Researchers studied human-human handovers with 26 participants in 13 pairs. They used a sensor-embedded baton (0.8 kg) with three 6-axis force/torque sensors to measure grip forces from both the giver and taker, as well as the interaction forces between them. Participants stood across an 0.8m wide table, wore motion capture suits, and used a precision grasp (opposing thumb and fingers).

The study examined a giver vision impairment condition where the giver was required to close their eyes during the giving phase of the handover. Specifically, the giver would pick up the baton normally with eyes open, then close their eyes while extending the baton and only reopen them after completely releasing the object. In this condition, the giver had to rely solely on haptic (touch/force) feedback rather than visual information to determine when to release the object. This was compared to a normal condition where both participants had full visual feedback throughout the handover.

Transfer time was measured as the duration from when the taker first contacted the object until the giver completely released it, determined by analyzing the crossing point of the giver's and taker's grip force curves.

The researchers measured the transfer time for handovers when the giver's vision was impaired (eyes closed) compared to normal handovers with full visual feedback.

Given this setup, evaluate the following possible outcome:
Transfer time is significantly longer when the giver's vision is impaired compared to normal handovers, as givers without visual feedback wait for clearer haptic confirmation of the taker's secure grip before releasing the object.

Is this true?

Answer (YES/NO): YES